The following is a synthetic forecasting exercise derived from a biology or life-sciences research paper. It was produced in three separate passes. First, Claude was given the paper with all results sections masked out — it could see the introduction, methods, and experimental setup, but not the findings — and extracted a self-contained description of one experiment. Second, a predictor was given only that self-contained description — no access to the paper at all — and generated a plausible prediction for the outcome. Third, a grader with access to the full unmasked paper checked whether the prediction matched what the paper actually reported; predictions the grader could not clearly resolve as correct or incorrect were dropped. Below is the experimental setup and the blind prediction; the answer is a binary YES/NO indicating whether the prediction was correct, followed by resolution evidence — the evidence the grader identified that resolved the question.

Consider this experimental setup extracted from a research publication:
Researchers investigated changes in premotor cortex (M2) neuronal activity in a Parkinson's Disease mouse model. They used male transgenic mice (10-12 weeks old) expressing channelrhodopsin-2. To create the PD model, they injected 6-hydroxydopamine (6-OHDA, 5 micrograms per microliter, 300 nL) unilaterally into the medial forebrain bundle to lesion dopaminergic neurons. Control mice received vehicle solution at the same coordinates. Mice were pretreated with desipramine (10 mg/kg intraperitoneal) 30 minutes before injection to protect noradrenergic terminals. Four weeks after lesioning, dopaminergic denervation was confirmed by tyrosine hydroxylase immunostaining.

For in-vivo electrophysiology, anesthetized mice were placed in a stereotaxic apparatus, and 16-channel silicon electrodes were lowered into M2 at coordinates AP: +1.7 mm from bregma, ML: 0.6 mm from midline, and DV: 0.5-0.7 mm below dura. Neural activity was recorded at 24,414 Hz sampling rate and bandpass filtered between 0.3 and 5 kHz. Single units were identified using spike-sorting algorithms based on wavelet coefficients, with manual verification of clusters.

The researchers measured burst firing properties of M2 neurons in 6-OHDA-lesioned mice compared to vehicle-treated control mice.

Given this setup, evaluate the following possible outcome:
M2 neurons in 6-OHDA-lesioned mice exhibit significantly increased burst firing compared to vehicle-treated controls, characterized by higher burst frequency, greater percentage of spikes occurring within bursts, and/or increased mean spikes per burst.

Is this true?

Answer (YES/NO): NO